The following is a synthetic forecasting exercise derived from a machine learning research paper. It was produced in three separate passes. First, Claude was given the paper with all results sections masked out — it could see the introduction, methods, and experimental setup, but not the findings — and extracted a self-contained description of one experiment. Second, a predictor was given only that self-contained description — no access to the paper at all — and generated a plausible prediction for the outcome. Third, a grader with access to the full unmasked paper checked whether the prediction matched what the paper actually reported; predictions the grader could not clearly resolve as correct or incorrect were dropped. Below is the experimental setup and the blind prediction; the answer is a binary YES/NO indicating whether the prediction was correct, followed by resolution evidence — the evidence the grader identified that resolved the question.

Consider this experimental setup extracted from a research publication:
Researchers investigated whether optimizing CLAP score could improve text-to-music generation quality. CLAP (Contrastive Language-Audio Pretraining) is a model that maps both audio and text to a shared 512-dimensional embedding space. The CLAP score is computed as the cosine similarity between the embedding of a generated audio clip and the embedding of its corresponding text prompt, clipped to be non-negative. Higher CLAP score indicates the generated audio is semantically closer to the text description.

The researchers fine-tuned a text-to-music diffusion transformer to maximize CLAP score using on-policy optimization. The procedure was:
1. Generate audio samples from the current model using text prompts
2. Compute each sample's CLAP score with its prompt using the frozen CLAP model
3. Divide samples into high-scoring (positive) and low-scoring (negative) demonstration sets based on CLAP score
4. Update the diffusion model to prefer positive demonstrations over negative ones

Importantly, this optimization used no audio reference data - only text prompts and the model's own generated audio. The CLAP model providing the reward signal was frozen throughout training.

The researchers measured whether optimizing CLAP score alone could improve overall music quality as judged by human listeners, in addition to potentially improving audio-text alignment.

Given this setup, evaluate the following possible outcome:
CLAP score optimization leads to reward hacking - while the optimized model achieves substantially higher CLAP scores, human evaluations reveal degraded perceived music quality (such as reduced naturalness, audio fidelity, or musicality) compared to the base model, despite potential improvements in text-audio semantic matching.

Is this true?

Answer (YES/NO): NO